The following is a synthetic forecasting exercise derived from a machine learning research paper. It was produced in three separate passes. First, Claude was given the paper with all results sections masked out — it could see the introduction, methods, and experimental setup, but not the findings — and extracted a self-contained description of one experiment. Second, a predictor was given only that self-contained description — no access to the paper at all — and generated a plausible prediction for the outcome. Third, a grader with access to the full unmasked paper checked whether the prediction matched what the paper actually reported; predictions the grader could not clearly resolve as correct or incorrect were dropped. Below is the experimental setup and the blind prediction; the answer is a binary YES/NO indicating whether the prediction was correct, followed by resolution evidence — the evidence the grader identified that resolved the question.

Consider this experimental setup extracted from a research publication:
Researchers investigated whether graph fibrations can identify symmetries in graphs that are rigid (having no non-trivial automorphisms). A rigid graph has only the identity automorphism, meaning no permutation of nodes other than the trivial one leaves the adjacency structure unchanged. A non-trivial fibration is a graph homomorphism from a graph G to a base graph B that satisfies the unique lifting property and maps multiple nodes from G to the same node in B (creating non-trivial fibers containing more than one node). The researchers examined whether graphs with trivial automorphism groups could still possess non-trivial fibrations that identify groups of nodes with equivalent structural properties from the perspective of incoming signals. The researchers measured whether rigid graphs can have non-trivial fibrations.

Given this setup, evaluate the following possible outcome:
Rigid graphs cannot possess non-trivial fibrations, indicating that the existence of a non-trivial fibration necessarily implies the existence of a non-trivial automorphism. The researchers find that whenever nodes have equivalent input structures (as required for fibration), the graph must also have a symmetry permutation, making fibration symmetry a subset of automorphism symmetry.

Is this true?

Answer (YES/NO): NO